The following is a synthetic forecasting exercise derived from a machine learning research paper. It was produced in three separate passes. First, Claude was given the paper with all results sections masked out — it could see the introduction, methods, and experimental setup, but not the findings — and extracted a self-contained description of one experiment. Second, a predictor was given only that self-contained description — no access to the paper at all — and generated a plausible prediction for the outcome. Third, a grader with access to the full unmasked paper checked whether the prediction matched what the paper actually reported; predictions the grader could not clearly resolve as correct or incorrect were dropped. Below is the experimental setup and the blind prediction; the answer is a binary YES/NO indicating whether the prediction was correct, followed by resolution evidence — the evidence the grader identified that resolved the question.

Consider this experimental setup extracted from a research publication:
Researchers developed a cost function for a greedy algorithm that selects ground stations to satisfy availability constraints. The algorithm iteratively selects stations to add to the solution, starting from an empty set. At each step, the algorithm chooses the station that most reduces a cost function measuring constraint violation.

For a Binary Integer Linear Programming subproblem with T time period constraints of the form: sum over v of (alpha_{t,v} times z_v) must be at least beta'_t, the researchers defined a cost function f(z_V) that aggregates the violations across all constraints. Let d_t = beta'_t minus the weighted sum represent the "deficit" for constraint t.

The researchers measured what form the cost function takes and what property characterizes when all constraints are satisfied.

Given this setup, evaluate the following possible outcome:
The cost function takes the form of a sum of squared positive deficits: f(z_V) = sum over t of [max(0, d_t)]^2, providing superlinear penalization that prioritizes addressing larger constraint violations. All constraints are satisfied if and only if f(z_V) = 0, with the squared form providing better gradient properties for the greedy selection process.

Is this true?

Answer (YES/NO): NO